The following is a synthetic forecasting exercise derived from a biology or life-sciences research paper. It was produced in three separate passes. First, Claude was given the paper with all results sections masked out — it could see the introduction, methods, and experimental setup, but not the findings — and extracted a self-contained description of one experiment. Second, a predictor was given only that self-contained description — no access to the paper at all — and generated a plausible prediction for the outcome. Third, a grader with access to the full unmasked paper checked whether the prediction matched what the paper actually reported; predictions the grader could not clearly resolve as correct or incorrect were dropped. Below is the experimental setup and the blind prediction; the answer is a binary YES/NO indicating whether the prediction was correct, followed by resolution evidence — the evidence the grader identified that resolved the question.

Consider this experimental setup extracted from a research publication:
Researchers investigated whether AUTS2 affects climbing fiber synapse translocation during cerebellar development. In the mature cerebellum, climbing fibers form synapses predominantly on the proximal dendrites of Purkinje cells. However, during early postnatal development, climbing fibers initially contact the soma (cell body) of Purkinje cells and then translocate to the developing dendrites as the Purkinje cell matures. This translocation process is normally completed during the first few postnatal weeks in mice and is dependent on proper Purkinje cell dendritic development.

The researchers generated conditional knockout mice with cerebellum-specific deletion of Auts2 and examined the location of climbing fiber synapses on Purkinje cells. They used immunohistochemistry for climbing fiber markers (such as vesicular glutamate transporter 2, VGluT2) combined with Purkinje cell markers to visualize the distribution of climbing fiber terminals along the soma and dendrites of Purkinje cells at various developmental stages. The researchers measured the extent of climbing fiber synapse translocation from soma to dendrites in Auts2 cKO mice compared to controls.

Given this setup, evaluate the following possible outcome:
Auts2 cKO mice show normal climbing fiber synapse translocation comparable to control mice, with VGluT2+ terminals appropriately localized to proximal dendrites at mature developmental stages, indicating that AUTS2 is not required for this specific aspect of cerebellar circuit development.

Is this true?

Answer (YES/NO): NO